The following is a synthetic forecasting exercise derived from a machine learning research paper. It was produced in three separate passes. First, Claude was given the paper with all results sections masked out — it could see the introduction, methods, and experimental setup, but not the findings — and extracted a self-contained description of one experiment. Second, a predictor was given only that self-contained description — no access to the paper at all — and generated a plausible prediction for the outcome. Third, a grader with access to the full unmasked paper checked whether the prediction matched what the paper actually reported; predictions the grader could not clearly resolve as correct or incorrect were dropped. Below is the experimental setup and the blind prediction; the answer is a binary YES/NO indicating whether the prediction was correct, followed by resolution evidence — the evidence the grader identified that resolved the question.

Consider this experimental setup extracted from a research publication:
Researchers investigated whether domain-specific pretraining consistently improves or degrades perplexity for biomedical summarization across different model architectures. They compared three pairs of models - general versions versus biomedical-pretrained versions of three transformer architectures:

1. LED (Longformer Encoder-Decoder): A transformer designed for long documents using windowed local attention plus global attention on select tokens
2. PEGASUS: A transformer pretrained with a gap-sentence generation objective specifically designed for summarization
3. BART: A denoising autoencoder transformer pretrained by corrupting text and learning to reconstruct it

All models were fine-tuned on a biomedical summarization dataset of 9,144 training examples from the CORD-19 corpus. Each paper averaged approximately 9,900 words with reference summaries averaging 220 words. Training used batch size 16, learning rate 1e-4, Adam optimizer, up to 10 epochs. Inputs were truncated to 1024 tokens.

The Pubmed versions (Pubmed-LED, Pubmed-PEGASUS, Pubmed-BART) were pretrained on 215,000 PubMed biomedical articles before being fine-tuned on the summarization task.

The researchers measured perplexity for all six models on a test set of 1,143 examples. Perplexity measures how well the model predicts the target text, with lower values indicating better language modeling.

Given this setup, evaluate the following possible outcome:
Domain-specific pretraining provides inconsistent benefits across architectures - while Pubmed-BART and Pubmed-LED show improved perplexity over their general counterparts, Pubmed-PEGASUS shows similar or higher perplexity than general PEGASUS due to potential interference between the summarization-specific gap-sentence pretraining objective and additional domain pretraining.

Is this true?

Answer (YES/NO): YES